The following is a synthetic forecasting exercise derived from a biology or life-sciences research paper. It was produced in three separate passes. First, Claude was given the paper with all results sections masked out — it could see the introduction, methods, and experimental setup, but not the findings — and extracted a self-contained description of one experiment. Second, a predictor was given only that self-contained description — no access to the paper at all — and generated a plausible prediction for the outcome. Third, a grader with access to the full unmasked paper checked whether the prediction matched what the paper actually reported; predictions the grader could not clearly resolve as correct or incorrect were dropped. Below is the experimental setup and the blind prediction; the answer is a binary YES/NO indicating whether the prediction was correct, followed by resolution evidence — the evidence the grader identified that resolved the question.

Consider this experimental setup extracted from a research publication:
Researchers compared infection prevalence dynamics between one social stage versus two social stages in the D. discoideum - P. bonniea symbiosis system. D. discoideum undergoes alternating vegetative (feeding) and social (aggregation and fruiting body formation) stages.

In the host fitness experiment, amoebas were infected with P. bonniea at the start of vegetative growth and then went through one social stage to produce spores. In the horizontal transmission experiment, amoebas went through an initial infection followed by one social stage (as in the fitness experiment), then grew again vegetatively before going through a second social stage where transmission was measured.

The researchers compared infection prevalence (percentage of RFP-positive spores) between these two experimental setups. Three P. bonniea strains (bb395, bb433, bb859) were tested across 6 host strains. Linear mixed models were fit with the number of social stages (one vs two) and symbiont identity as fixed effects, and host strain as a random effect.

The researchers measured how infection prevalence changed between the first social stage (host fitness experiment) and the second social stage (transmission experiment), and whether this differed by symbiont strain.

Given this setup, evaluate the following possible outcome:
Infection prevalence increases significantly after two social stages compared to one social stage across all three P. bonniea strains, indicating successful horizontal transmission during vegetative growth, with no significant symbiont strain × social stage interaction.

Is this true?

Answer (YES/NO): NO